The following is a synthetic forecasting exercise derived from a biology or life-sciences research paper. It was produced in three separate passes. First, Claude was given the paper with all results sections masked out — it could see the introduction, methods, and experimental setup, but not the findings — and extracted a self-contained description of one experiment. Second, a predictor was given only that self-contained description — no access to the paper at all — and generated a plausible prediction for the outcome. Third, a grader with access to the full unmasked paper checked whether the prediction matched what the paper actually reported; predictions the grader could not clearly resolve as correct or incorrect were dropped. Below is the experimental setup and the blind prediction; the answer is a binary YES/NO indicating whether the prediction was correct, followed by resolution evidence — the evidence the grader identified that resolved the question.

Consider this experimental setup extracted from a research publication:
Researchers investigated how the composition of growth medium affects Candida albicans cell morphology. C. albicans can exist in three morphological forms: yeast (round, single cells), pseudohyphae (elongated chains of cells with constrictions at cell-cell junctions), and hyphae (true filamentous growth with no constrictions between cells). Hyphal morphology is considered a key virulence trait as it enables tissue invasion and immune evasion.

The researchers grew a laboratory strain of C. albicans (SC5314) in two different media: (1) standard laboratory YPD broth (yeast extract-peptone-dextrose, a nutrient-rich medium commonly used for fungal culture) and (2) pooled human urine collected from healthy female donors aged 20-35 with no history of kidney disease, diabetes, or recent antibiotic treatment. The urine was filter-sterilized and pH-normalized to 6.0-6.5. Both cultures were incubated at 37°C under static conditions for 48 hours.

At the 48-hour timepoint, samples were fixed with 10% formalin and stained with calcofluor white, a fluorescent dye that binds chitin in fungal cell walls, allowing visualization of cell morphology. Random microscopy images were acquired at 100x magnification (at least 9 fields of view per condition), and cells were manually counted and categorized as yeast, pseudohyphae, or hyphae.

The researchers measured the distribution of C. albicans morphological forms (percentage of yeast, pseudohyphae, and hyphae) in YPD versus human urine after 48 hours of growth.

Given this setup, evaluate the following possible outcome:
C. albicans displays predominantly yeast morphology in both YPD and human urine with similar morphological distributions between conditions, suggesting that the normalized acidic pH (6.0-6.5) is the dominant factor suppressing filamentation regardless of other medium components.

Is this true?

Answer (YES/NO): NO